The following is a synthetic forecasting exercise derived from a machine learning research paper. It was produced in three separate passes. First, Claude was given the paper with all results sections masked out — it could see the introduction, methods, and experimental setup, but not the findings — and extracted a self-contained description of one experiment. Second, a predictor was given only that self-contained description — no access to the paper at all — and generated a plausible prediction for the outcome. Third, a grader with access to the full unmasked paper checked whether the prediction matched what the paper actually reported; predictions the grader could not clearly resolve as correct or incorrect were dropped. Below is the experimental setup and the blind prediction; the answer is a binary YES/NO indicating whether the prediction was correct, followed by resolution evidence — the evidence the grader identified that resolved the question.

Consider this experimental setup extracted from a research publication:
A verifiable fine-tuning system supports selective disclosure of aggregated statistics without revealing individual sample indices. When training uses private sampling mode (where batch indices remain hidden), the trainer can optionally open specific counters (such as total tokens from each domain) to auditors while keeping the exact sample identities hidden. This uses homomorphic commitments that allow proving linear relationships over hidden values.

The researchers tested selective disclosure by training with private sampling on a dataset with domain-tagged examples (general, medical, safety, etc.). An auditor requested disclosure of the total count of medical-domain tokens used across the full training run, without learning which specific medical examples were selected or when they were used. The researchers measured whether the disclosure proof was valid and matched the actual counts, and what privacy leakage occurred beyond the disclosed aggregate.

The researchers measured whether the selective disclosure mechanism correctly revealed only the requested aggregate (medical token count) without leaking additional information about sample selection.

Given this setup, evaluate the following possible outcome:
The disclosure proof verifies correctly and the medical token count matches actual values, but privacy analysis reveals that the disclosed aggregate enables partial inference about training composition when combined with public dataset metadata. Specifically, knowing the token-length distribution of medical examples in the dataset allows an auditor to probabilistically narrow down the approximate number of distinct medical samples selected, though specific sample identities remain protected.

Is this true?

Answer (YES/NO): NO